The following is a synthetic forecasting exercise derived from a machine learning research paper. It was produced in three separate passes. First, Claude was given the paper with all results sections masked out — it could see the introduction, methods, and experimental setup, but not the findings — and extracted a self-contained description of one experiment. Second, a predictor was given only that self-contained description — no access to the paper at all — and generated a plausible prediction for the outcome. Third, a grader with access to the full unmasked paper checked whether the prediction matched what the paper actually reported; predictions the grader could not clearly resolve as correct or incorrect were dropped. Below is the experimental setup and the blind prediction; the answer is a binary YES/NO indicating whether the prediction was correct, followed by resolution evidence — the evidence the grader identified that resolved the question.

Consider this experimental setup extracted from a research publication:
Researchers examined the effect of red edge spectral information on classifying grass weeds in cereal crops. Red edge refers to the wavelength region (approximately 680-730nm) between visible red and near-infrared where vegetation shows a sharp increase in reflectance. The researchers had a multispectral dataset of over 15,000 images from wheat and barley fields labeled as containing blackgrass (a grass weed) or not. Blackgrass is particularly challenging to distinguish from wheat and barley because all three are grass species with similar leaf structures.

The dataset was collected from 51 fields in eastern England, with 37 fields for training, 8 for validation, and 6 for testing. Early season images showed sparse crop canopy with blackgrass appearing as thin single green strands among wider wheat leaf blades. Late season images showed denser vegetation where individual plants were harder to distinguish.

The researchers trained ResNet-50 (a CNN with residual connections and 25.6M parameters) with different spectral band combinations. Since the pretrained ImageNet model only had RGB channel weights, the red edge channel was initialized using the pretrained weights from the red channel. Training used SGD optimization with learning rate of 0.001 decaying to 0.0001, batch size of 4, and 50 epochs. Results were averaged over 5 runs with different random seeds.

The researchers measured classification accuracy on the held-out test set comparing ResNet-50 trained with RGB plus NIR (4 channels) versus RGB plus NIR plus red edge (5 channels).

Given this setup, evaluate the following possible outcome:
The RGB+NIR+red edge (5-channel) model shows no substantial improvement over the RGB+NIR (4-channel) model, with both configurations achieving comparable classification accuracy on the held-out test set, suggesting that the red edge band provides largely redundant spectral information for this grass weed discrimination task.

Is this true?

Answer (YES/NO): NO